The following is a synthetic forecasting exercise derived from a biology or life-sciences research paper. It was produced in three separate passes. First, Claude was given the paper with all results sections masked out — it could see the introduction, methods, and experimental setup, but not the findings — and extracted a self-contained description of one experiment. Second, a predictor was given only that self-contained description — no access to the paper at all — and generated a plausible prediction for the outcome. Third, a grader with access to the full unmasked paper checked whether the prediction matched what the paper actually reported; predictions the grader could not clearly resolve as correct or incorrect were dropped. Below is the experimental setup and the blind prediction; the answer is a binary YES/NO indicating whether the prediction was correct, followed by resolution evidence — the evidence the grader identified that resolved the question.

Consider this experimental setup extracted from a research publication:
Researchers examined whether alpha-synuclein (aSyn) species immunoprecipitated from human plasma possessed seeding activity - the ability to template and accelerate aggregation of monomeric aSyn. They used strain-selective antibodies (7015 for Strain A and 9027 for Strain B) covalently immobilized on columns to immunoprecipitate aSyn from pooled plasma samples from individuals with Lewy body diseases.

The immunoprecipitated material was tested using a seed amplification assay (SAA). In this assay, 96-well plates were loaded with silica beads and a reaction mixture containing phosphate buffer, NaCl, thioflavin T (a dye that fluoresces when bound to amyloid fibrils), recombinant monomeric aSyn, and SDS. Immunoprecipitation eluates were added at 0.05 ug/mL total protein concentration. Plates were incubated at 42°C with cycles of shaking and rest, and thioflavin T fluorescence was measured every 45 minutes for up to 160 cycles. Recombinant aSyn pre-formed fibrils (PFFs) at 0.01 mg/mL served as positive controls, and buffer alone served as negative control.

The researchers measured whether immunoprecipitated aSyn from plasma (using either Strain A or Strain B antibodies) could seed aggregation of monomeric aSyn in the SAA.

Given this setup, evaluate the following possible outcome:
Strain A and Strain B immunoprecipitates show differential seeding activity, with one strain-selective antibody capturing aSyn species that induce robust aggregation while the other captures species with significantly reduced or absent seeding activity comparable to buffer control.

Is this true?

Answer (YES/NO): NO